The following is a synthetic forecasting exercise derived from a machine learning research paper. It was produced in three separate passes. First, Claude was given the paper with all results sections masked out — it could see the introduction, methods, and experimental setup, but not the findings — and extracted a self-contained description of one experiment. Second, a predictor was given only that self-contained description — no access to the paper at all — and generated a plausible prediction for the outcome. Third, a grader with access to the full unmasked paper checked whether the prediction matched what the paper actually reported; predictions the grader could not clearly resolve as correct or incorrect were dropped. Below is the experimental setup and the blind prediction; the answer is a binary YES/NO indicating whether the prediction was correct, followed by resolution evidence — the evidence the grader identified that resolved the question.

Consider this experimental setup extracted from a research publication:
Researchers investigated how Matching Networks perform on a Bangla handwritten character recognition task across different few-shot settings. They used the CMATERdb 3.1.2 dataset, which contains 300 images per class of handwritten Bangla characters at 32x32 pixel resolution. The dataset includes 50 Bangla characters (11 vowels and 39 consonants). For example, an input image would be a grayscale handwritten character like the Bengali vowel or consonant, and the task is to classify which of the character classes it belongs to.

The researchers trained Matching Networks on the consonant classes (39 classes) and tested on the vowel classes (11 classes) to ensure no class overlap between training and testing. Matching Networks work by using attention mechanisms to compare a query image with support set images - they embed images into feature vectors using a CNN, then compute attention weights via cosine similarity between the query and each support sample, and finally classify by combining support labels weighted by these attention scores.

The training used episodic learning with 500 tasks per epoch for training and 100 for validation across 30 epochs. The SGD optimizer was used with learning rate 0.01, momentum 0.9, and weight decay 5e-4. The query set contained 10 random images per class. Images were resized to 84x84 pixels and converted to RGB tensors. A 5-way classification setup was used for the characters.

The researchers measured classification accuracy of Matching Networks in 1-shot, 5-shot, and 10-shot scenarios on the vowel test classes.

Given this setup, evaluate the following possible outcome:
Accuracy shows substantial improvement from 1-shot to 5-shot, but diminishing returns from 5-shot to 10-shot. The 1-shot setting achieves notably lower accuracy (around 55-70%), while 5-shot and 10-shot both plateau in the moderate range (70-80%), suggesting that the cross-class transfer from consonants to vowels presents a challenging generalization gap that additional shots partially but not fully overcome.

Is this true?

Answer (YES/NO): NO